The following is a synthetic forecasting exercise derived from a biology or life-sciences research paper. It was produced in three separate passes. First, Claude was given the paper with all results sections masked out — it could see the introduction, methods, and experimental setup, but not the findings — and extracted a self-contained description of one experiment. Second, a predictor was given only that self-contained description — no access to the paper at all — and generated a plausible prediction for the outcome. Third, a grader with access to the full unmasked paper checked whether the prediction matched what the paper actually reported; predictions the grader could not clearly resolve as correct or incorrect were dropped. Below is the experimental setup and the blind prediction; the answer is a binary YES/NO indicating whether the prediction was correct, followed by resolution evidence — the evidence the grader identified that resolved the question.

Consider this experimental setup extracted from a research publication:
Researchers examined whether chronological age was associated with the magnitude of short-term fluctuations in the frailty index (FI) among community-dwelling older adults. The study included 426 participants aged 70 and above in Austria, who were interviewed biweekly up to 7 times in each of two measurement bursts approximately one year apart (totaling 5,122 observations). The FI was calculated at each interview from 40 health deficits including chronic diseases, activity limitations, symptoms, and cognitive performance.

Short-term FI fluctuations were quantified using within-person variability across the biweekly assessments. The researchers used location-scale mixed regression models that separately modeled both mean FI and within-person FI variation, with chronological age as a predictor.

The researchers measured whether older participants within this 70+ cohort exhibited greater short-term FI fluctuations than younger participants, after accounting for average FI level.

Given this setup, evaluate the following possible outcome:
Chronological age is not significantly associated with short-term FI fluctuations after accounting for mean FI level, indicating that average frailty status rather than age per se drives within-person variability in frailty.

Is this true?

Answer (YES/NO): NO